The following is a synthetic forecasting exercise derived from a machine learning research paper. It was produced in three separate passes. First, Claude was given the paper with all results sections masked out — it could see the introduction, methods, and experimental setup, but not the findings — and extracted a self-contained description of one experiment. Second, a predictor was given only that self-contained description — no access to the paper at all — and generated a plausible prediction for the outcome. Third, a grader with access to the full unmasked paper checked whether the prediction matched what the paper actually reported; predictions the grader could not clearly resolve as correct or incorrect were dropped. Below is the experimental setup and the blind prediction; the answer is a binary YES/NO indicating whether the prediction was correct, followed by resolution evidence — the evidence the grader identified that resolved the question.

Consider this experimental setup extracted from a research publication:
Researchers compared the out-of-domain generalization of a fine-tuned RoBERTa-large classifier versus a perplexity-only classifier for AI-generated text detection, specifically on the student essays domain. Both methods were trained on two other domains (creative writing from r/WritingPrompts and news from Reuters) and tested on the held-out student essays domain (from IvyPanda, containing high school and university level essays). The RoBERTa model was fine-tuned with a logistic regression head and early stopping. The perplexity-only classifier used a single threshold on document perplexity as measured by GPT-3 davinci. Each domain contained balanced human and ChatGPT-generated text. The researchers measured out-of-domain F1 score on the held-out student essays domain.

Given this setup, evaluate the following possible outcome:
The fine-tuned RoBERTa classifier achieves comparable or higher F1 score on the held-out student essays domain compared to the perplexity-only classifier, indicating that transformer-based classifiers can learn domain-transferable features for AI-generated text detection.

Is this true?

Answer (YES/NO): NO